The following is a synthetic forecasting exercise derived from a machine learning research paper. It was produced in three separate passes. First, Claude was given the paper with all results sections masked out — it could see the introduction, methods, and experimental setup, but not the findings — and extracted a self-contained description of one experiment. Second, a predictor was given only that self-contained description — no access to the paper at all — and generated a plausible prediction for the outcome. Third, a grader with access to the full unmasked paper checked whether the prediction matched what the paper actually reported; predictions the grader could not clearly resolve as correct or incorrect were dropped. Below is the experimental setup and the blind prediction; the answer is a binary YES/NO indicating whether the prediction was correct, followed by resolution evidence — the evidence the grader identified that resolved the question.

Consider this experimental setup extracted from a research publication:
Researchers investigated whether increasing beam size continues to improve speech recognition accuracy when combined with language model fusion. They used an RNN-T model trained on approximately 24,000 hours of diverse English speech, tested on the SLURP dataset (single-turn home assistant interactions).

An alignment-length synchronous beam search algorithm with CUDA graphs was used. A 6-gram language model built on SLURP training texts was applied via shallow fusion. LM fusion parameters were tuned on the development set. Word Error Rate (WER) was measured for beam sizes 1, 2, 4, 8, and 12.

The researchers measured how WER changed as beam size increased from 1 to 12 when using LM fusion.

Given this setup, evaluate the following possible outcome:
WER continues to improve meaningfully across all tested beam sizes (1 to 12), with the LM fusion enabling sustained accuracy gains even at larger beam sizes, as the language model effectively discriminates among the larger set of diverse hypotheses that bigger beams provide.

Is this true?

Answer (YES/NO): NO